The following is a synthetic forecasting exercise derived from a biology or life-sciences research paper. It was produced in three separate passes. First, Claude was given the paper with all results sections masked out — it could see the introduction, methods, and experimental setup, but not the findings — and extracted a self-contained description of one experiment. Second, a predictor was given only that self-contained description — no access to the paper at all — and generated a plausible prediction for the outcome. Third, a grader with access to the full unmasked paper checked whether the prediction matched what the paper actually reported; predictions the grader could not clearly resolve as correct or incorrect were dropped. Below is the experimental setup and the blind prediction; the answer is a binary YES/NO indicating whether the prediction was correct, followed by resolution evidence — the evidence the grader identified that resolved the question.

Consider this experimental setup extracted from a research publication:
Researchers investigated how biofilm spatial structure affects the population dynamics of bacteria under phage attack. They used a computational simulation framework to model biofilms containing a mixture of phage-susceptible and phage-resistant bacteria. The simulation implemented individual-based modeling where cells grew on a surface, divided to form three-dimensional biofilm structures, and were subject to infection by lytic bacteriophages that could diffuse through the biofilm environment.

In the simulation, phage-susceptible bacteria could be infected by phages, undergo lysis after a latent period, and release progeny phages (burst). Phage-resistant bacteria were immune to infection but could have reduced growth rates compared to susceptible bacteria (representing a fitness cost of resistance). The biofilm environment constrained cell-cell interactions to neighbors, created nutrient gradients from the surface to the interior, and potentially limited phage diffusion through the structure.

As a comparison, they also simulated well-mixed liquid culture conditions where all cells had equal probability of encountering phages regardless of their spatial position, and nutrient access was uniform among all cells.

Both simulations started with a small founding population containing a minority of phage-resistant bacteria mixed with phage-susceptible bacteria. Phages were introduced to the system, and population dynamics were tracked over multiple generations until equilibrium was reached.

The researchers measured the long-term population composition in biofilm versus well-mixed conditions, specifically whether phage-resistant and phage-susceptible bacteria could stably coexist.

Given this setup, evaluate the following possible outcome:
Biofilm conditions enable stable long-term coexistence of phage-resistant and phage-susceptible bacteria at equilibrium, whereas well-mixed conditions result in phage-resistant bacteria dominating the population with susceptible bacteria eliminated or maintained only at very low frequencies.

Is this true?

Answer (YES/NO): YES